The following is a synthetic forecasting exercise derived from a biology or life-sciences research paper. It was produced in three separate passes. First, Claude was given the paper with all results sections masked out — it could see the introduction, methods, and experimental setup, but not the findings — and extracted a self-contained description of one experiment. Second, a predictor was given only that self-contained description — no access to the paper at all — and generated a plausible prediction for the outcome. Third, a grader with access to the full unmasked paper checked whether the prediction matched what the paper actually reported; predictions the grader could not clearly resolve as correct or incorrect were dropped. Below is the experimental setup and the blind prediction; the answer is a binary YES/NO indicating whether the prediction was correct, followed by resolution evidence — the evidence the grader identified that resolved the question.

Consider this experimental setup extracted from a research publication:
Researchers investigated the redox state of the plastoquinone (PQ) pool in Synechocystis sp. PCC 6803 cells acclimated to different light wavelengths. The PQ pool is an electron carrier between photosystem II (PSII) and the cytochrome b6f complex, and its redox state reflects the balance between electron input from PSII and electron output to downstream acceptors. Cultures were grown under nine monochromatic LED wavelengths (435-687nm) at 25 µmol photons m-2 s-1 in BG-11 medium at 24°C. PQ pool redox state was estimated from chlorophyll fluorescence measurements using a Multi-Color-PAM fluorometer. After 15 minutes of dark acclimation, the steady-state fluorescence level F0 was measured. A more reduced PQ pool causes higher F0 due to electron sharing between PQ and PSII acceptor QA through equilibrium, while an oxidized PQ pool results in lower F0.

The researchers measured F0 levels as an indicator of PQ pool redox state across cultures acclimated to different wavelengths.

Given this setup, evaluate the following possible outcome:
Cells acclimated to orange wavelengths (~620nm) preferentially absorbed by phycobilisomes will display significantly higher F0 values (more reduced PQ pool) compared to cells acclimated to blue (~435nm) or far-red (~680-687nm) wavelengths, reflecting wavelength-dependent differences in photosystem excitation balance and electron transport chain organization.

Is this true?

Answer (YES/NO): NO